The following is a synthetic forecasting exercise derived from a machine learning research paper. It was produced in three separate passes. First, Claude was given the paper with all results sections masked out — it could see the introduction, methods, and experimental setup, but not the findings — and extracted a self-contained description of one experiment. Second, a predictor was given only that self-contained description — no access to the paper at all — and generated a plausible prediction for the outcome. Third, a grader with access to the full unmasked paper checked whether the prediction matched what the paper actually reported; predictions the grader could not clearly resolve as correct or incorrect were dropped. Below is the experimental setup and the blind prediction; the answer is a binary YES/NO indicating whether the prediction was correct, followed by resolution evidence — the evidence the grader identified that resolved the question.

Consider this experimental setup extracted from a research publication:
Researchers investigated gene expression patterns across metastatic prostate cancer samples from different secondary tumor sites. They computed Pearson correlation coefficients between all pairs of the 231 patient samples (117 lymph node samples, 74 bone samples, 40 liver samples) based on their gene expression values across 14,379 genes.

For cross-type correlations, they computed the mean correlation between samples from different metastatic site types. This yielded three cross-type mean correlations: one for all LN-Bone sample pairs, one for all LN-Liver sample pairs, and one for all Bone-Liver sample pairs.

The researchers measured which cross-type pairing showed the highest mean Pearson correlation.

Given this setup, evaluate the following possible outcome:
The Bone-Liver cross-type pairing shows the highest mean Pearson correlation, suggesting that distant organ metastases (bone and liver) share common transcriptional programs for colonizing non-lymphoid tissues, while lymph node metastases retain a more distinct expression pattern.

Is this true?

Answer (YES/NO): NO